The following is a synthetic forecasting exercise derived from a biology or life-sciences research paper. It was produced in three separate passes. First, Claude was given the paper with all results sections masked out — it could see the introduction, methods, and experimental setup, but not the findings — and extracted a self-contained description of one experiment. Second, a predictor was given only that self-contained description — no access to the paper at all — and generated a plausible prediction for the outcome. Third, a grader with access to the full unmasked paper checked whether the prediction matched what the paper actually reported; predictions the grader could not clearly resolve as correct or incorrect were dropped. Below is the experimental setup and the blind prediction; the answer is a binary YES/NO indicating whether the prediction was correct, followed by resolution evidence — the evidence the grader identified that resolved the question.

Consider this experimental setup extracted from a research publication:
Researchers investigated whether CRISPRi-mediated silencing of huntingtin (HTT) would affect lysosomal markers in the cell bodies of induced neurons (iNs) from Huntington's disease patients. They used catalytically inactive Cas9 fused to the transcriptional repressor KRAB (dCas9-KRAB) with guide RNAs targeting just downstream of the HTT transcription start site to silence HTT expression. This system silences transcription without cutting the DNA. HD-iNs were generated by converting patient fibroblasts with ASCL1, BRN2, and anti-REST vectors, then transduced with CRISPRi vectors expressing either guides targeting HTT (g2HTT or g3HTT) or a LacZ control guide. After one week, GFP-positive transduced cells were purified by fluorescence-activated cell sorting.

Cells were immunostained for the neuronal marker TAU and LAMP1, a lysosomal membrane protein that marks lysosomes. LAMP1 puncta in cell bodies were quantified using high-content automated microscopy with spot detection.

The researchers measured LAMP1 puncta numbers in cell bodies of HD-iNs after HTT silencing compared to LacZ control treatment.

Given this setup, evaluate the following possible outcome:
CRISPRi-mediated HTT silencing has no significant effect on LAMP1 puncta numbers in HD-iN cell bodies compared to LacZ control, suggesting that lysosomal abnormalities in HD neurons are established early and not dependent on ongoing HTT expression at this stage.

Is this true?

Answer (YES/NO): NO